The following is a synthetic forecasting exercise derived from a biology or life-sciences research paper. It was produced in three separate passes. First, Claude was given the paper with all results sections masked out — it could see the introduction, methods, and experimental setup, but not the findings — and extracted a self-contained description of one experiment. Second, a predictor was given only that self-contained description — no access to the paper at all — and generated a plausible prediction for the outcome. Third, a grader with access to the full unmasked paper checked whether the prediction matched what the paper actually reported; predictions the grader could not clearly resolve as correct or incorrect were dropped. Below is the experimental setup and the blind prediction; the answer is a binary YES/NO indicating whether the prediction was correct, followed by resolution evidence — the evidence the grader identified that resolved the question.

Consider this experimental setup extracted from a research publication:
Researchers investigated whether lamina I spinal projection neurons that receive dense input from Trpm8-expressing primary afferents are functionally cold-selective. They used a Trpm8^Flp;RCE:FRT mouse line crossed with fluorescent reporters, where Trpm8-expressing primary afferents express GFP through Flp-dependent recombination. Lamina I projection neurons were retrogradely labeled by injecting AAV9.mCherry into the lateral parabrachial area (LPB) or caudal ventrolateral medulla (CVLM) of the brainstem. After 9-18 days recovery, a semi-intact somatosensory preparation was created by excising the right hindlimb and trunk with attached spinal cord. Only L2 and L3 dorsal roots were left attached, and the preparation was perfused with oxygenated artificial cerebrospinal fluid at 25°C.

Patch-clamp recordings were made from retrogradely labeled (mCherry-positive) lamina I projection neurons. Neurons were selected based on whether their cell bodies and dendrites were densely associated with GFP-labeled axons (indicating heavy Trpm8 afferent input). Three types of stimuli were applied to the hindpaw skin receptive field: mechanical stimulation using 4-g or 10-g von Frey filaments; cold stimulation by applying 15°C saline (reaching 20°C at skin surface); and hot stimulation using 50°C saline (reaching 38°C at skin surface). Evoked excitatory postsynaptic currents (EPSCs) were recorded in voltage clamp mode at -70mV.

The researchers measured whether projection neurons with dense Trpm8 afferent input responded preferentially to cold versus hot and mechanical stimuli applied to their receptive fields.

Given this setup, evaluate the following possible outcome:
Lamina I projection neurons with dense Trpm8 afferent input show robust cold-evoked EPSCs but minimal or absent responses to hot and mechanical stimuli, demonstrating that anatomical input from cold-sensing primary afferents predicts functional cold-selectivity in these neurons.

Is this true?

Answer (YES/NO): YES